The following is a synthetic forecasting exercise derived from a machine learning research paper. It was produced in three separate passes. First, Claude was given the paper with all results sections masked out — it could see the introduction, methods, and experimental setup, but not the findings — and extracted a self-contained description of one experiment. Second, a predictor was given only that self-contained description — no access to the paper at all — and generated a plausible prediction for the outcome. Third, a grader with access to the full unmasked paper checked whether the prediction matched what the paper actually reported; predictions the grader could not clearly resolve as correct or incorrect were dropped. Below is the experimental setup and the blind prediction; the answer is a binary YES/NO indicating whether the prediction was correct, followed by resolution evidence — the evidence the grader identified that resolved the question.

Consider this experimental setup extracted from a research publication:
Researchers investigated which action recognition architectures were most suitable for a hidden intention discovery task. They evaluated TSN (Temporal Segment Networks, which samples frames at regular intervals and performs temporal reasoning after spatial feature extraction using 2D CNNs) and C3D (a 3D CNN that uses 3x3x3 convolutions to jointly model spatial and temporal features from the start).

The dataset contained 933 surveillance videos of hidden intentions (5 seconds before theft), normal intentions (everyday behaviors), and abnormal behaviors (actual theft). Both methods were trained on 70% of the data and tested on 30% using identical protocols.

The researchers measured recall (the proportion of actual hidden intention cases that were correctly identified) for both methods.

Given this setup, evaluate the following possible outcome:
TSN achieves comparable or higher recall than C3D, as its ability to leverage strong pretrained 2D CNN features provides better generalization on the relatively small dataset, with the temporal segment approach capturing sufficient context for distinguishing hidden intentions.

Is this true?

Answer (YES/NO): YES